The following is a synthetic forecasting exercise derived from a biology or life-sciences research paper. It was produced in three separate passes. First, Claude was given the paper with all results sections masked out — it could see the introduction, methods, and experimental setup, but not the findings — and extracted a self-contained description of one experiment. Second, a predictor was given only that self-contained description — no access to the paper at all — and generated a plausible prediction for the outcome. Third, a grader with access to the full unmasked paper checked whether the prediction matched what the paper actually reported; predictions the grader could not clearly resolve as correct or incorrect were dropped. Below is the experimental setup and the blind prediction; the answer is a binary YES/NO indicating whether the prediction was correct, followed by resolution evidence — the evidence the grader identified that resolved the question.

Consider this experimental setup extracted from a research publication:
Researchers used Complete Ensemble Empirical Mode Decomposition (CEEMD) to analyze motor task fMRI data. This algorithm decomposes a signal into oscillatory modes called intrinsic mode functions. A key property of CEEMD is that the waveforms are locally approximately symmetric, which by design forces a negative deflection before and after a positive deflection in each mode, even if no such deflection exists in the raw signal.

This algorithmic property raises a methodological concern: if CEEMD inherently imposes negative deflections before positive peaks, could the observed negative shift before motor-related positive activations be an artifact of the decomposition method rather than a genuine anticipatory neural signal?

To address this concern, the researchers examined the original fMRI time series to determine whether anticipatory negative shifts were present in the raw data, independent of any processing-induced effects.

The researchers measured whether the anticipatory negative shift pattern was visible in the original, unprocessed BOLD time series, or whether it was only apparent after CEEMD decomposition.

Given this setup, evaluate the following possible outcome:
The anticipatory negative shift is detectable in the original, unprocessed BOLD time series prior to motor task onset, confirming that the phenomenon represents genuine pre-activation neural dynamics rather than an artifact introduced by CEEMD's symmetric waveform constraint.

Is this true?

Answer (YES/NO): YES